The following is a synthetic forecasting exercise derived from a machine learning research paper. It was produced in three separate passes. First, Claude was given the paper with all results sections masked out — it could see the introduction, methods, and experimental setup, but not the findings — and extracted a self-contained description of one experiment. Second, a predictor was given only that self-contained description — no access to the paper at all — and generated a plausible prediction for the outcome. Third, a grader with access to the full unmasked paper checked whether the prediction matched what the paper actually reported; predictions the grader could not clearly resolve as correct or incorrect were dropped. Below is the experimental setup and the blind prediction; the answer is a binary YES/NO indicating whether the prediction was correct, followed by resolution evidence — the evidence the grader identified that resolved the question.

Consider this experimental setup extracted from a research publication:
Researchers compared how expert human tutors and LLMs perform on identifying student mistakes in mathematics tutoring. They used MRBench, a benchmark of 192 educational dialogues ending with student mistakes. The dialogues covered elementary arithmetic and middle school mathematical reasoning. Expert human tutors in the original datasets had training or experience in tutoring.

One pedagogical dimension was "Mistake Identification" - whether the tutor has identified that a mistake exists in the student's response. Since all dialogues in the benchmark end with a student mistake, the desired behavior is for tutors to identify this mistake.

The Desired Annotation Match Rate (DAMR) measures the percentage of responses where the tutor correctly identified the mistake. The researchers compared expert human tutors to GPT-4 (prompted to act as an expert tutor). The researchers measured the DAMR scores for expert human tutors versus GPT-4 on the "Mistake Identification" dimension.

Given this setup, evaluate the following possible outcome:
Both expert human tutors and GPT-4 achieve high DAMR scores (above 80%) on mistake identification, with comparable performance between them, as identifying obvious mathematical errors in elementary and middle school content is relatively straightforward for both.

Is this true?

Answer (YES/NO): NO